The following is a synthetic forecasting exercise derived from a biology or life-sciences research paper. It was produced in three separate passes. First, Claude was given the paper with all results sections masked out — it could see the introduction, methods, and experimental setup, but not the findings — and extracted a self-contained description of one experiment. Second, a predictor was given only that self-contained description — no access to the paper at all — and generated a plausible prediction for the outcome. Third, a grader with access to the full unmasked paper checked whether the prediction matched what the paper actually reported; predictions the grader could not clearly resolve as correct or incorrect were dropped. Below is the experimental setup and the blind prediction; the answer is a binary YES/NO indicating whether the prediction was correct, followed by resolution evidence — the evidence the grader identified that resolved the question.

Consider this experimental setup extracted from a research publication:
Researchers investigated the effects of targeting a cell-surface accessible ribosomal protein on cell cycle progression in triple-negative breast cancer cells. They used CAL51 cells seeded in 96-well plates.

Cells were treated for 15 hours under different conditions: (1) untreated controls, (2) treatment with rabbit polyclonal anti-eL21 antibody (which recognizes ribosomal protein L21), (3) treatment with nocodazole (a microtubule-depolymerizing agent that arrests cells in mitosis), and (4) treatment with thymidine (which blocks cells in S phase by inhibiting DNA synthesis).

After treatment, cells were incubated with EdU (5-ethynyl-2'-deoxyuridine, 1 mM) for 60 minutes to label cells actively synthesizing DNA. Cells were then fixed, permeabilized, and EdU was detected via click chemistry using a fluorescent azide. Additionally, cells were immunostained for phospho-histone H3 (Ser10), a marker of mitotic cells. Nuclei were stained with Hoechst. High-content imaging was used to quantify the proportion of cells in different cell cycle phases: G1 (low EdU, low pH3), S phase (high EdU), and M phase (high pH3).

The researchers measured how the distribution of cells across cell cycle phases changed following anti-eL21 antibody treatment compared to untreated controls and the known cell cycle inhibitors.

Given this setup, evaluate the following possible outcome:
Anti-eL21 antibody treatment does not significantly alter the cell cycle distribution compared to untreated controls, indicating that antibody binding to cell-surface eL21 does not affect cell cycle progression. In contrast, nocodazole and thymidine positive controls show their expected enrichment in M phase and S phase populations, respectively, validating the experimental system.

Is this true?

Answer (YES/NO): NO